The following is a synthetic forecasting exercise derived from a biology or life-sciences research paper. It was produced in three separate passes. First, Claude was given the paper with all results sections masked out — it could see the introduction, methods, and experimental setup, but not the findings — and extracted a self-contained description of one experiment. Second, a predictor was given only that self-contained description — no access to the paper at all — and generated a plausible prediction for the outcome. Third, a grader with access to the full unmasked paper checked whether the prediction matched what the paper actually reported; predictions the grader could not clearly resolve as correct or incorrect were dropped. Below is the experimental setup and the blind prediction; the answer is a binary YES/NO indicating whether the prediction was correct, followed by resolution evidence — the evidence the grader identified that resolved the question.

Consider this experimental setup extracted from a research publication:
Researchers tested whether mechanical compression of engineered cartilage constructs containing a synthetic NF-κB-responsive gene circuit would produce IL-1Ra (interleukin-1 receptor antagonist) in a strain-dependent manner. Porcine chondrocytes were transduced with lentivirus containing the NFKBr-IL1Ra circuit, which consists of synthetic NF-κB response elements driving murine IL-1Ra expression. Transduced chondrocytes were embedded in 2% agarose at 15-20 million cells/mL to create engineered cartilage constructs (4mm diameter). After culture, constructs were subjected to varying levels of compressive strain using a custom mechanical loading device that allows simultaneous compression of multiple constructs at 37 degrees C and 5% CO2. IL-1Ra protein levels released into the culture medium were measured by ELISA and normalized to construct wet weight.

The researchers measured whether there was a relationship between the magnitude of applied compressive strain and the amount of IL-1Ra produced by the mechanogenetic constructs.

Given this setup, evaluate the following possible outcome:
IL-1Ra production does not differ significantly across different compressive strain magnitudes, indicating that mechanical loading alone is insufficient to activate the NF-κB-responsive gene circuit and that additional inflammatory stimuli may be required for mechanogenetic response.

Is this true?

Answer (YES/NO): NO